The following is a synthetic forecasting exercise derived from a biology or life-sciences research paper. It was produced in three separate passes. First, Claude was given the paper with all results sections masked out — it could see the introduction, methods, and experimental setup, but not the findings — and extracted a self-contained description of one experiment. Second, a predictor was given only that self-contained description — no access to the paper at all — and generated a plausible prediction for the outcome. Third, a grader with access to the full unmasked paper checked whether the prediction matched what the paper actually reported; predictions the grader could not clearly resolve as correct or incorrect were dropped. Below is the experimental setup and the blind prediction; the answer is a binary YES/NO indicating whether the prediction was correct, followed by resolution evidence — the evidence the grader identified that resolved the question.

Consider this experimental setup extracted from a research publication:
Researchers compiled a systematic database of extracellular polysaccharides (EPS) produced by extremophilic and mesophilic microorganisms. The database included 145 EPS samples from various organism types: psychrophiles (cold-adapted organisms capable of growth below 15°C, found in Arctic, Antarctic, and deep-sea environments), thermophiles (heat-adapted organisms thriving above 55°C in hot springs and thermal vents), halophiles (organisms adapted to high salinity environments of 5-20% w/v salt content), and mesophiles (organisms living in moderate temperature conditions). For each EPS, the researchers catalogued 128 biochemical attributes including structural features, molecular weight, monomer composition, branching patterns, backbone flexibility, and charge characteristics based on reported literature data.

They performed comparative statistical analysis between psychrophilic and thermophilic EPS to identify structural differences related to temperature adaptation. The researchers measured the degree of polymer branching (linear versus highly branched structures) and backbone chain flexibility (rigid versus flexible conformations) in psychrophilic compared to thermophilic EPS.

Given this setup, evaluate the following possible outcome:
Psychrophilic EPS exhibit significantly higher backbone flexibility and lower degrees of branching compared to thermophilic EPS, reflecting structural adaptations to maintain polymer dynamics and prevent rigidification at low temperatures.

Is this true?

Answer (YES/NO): NO